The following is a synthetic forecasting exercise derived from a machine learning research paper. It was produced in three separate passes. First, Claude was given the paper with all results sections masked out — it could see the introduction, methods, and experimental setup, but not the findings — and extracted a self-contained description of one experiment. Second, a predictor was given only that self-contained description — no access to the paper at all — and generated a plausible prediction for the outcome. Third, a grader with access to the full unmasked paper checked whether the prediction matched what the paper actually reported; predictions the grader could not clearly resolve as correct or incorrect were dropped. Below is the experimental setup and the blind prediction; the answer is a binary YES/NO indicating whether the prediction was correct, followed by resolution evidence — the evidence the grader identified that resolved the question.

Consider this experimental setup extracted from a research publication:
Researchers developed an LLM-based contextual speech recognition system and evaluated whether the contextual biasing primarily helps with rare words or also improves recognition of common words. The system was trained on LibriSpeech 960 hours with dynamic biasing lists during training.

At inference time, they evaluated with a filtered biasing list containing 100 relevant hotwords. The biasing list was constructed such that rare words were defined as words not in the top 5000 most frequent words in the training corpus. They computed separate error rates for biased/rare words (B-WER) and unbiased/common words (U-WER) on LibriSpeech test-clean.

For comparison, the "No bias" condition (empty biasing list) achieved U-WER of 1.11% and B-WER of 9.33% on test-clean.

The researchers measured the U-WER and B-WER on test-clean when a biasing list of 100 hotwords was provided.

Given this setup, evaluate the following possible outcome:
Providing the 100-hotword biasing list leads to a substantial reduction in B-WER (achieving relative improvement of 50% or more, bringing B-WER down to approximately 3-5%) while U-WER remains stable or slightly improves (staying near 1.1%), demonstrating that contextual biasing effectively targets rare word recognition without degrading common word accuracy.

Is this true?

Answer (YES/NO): YES